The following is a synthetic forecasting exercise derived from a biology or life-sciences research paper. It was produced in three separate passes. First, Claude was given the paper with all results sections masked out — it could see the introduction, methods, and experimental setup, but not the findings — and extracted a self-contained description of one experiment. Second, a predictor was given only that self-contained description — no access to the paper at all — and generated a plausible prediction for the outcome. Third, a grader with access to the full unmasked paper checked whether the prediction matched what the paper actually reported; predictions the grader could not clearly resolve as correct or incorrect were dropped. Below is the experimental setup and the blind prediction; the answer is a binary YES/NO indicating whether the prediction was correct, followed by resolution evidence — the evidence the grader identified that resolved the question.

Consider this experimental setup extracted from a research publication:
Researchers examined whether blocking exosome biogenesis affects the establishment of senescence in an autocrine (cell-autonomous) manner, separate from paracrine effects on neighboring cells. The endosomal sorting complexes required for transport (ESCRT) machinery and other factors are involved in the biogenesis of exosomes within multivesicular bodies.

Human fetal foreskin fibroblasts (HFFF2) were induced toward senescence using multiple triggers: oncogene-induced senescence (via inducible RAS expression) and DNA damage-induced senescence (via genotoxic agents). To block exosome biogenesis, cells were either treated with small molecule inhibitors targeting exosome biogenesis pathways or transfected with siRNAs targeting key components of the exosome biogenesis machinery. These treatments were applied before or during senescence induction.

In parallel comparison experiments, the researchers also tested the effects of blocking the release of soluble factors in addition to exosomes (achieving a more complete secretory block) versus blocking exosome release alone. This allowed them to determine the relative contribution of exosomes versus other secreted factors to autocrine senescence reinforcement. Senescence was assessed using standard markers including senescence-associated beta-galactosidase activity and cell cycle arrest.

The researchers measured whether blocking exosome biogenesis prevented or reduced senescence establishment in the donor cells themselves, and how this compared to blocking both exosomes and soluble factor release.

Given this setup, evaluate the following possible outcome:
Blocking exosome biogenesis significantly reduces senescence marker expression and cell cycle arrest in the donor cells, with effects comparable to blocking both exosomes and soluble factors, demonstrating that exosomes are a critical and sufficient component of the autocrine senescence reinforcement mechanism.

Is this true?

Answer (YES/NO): NO